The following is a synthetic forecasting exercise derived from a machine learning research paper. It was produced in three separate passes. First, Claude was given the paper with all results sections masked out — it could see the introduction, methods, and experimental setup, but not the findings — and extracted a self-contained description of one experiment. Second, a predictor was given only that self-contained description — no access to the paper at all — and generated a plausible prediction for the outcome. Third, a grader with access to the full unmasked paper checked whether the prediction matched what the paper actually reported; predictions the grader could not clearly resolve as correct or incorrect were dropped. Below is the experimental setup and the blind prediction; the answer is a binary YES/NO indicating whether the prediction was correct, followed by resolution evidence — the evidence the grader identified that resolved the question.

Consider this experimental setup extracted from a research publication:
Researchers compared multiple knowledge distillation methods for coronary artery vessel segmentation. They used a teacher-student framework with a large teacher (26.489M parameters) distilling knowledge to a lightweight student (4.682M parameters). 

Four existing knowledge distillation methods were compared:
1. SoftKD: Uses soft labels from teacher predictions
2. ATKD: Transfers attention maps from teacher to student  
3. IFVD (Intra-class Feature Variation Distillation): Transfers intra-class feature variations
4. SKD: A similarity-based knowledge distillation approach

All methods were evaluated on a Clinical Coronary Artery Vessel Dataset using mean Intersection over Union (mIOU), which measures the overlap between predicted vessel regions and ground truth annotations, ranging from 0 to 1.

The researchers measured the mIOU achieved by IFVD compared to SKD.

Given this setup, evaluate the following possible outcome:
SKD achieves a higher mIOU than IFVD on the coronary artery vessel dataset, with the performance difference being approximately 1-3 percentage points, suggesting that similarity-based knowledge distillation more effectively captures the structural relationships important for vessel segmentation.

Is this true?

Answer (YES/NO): NO